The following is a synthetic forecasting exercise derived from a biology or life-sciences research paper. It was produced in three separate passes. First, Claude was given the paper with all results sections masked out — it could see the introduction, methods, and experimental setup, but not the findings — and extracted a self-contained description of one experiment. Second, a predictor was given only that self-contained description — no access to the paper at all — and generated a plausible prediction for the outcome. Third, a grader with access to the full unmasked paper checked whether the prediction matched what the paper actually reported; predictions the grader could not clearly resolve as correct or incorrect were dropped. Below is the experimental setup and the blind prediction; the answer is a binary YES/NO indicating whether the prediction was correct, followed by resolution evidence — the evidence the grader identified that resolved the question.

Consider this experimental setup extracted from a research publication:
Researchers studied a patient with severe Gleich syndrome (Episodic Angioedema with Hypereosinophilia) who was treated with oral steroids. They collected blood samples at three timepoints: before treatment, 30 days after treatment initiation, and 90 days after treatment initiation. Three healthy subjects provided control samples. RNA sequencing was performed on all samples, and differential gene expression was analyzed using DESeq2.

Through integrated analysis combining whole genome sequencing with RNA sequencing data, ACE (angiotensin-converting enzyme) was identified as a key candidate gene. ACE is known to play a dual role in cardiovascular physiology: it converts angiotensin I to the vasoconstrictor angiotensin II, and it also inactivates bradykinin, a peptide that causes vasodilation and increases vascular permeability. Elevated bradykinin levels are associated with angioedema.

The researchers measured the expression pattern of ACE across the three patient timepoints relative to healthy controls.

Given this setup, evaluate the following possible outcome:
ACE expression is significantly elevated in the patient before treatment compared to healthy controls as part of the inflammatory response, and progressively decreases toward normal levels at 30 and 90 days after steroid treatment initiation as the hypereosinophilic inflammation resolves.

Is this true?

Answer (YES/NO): NO